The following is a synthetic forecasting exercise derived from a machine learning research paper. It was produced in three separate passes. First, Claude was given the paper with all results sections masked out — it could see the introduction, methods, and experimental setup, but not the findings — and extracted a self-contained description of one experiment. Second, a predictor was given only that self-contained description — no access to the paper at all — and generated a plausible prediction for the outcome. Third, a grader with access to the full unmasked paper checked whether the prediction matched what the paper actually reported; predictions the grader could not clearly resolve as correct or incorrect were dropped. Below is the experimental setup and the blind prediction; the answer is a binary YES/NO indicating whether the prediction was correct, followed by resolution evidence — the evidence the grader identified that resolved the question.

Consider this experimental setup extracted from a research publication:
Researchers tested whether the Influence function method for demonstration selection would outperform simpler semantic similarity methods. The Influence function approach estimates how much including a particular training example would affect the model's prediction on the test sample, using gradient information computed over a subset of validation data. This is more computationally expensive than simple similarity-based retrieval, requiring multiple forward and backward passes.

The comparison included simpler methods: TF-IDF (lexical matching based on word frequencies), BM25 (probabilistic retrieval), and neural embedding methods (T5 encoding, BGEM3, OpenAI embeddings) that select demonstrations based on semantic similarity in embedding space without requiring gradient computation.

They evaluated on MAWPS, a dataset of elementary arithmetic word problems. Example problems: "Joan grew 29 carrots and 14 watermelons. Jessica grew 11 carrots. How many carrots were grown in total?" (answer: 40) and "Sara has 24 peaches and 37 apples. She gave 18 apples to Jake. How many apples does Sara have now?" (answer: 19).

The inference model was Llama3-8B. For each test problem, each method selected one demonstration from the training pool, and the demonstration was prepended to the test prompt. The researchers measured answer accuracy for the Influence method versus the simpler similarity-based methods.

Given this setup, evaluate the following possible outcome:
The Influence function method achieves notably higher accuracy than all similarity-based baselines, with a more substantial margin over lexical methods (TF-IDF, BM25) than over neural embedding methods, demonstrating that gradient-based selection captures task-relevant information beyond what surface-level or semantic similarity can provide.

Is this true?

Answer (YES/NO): NO